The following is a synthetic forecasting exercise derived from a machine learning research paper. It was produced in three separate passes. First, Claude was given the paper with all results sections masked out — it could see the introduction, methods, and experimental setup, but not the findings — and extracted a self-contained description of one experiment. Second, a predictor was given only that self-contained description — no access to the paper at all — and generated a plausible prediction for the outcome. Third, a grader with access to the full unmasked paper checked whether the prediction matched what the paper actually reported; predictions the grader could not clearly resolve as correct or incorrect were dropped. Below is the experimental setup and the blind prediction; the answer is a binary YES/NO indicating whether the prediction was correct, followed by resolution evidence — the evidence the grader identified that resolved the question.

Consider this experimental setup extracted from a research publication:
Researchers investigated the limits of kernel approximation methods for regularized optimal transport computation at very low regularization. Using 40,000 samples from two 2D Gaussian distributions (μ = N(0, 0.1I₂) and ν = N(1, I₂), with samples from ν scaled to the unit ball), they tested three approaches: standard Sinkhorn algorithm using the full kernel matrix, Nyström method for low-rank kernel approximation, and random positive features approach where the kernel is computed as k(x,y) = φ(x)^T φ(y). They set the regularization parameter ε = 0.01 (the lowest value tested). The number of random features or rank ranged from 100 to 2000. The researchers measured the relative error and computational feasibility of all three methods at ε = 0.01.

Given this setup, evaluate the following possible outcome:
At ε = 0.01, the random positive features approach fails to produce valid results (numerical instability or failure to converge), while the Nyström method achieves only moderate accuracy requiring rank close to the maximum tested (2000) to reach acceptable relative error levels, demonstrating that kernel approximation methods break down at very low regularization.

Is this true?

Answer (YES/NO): NO